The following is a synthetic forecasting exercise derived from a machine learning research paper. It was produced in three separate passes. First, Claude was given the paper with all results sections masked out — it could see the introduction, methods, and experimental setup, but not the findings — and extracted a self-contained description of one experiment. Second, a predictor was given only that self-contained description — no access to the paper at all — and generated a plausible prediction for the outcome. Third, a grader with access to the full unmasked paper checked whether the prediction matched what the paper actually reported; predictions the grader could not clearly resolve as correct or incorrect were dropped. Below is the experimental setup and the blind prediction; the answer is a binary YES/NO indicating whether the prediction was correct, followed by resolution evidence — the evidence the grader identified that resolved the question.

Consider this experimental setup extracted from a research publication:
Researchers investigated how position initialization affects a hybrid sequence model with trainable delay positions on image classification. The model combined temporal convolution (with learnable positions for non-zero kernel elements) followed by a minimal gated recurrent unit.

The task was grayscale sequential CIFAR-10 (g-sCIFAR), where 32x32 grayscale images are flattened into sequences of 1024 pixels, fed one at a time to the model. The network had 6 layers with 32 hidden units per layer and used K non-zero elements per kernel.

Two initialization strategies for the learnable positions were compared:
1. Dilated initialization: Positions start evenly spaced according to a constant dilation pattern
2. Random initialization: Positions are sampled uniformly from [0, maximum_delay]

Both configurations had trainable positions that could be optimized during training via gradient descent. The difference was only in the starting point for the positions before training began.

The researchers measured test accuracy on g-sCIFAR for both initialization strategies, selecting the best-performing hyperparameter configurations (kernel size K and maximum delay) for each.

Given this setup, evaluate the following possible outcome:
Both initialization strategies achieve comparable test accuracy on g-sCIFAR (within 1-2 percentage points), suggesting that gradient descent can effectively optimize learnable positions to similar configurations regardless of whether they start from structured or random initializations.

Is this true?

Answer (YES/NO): YES